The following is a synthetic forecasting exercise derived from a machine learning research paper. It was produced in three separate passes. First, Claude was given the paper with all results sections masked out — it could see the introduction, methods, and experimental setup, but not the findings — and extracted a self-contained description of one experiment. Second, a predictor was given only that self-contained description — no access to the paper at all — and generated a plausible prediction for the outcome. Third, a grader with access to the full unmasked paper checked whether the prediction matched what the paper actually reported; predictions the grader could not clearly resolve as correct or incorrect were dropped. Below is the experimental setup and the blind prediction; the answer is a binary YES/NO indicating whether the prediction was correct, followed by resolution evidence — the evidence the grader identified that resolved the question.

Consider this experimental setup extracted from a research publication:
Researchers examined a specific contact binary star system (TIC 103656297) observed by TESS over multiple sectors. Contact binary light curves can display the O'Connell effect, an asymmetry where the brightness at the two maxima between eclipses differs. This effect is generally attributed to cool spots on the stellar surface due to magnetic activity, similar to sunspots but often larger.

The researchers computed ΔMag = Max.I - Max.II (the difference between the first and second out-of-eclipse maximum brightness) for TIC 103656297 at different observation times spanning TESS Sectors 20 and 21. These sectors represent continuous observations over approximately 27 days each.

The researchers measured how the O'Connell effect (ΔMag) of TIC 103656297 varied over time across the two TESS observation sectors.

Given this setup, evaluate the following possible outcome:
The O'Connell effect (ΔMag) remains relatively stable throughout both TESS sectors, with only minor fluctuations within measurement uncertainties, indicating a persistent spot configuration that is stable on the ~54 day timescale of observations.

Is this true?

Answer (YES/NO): NO